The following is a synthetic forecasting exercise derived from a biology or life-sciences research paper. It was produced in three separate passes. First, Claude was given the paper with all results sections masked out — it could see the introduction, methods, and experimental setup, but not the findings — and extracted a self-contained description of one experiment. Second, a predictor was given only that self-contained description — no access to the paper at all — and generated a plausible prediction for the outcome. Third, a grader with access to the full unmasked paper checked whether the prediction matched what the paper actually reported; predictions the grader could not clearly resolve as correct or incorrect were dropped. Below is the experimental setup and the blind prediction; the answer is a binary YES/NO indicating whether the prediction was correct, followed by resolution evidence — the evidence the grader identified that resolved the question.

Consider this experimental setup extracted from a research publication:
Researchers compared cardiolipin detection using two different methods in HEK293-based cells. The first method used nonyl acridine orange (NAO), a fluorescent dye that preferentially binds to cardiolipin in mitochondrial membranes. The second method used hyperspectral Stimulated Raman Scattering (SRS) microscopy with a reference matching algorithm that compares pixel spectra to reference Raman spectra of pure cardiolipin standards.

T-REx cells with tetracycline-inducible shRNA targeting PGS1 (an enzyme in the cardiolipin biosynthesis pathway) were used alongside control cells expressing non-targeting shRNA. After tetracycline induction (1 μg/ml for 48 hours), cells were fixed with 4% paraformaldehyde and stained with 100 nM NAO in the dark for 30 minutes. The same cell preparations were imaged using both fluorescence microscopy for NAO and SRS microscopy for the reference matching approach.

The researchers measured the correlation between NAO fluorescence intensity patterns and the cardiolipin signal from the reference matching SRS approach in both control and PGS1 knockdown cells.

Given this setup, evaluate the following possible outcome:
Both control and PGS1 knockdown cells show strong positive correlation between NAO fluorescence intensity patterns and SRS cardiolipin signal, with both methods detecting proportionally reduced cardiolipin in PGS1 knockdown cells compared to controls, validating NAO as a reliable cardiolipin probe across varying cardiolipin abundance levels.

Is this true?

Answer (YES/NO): YES